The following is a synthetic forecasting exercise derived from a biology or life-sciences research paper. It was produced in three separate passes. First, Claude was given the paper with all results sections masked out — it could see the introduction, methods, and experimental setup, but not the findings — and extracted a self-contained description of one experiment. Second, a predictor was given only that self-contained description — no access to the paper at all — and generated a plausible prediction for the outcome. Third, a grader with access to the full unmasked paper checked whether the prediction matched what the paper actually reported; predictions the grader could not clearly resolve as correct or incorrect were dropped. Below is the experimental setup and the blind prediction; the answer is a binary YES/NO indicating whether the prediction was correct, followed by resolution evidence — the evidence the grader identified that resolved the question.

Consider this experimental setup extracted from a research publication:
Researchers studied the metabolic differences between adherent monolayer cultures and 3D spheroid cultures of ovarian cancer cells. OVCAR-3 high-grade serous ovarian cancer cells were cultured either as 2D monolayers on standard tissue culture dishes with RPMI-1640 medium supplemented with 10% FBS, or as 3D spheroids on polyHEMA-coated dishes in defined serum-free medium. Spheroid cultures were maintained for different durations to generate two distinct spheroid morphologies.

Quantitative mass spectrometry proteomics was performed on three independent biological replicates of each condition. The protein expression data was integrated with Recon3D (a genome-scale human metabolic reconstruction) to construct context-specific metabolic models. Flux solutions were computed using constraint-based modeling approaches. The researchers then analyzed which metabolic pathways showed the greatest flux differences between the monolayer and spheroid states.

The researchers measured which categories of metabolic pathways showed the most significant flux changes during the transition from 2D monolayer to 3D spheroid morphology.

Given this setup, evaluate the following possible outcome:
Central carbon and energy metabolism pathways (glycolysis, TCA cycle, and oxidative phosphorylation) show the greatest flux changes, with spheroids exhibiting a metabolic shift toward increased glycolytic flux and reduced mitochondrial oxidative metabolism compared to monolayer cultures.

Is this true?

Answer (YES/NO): NO